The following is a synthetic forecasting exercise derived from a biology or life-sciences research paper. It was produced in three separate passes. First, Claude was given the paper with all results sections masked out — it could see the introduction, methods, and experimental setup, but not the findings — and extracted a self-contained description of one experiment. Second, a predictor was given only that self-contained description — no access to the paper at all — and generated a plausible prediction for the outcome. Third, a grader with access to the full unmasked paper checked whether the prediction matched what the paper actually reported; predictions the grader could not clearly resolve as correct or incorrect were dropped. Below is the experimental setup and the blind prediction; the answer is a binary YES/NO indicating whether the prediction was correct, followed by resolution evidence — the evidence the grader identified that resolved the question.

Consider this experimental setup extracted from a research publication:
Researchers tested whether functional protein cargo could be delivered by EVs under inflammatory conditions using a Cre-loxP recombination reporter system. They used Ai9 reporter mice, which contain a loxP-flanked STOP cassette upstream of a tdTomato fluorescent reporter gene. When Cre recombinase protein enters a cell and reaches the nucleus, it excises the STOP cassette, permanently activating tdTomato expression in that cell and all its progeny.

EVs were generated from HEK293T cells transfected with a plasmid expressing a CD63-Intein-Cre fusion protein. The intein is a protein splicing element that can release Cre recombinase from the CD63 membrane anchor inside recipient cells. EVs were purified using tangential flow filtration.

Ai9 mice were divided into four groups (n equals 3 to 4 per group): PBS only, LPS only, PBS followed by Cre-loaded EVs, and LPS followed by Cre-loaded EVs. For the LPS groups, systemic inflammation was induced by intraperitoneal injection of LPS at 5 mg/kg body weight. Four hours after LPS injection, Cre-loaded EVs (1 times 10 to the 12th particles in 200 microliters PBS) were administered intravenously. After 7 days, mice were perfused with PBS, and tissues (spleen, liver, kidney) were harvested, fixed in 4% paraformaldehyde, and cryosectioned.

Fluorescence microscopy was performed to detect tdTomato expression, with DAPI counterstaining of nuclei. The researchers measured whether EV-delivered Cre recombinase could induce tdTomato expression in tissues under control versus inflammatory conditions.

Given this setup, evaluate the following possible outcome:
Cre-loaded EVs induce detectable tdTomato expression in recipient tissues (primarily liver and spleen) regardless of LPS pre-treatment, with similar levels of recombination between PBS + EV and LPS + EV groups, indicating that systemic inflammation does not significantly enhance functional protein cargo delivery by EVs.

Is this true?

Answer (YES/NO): NO